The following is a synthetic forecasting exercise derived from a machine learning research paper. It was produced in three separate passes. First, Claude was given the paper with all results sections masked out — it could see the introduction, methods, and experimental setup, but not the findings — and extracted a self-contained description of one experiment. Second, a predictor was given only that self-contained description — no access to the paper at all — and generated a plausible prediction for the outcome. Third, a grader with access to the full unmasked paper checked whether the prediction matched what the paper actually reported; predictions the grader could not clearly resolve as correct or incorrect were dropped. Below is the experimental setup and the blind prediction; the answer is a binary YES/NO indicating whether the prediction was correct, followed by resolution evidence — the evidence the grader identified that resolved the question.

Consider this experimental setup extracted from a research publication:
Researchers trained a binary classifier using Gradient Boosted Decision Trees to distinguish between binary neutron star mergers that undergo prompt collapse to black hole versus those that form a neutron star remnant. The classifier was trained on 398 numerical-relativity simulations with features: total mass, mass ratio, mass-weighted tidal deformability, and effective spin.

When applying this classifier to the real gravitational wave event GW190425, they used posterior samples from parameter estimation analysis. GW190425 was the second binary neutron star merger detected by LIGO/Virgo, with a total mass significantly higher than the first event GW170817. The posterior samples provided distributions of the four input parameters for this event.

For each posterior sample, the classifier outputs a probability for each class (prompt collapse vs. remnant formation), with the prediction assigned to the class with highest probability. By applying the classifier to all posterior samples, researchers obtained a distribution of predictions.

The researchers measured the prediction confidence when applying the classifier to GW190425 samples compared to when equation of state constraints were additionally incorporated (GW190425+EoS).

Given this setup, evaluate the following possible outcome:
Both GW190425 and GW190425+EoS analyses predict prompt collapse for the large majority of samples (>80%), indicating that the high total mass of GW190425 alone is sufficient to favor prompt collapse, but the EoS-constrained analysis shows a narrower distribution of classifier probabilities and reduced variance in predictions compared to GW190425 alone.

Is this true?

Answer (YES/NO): NO